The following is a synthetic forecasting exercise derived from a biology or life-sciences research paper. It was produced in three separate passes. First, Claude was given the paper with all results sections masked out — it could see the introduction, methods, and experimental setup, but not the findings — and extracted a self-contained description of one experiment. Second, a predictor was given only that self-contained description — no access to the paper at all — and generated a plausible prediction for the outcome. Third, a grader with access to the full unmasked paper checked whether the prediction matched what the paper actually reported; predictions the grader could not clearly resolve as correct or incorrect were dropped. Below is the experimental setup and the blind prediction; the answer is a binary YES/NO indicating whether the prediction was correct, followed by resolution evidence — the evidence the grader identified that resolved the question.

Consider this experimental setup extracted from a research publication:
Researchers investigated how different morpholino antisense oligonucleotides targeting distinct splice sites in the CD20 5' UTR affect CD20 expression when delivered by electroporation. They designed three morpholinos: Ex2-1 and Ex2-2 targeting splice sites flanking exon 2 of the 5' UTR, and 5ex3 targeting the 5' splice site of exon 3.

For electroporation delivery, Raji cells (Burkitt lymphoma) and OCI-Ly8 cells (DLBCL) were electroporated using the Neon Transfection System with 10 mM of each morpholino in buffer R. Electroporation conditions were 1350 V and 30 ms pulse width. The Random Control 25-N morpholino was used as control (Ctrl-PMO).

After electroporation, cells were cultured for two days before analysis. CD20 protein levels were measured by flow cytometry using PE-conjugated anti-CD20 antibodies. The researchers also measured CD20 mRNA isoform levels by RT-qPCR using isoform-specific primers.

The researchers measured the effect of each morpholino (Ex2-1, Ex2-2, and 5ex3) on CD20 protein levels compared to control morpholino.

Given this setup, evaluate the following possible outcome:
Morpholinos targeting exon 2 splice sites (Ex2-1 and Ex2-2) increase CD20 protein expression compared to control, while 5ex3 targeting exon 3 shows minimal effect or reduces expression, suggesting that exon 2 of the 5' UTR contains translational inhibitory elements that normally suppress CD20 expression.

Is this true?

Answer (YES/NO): NO